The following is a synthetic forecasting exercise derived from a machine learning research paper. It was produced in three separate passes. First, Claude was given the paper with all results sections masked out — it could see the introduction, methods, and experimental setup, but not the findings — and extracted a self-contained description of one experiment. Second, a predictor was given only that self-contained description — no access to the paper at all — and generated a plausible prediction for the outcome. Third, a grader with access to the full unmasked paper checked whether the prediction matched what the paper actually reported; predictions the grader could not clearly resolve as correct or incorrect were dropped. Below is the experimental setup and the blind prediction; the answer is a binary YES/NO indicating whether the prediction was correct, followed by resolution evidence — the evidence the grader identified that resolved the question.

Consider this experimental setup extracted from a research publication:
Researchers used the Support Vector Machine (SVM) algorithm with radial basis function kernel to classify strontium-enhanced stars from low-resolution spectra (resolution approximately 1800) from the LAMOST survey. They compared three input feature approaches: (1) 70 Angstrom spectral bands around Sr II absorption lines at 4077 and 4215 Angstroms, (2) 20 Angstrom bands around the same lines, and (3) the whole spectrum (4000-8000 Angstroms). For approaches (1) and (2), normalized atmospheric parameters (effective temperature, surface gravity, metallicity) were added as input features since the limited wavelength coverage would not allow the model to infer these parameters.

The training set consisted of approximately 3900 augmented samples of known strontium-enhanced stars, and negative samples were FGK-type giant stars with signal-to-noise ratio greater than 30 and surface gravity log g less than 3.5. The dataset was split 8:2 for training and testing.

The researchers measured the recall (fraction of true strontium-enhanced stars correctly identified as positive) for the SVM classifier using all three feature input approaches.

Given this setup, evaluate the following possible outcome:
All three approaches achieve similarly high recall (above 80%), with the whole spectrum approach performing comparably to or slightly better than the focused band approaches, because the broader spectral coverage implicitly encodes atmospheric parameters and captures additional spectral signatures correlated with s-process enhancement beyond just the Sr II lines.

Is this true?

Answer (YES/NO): NO